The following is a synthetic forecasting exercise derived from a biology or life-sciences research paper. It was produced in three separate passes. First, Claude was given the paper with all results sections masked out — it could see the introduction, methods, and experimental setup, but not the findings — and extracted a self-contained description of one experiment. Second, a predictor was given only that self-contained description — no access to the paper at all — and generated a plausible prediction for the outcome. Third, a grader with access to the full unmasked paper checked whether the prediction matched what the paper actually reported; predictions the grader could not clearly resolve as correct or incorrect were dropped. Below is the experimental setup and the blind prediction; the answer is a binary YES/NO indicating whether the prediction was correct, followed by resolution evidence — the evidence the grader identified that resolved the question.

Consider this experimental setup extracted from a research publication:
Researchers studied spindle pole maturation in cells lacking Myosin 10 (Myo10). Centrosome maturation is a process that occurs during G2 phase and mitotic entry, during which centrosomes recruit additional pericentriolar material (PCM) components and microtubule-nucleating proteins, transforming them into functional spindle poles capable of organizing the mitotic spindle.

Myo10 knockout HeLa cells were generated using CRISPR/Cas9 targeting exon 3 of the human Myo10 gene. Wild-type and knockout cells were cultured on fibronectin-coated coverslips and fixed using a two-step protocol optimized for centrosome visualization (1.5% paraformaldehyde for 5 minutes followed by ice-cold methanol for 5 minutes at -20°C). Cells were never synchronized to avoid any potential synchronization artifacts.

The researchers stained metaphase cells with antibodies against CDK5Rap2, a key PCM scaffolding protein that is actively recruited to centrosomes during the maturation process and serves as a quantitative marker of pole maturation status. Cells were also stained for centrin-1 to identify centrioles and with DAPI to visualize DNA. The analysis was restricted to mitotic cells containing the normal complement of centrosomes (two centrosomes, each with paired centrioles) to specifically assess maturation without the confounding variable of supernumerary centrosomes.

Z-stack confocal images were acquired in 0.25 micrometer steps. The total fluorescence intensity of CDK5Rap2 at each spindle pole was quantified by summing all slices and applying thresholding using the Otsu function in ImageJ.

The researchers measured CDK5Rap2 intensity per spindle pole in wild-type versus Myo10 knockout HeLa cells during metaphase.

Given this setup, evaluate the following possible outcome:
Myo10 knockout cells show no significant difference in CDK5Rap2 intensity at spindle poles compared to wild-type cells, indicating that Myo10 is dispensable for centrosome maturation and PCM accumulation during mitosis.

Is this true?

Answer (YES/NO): YES